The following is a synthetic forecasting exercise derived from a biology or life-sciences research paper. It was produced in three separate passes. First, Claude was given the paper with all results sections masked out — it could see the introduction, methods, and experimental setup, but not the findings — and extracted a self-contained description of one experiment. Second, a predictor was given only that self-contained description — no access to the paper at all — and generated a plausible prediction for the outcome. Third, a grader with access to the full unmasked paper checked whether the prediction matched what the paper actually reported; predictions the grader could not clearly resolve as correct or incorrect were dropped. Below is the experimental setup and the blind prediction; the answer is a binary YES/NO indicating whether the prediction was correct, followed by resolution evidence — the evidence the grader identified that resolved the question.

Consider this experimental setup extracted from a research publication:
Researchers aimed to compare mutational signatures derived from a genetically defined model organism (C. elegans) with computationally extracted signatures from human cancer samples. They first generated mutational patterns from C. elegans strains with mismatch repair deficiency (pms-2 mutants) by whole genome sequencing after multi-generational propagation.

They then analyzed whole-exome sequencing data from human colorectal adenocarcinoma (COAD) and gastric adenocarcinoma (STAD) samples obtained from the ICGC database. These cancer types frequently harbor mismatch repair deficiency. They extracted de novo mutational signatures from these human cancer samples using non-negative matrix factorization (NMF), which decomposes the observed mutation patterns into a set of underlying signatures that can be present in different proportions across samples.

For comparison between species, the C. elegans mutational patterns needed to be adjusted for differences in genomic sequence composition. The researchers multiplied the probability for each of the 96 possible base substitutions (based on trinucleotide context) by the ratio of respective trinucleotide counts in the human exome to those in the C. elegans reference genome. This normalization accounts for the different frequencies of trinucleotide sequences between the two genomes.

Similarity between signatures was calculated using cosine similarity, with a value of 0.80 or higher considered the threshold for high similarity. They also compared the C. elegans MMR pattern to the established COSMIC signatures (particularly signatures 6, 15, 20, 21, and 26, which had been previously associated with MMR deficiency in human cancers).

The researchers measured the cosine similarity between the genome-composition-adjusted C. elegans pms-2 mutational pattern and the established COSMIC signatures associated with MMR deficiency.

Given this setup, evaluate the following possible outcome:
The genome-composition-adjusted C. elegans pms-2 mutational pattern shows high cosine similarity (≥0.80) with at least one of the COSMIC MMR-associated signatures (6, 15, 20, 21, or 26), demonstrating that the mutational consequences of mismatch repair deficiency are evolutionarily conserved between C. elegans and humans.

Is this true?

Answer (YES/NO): NO